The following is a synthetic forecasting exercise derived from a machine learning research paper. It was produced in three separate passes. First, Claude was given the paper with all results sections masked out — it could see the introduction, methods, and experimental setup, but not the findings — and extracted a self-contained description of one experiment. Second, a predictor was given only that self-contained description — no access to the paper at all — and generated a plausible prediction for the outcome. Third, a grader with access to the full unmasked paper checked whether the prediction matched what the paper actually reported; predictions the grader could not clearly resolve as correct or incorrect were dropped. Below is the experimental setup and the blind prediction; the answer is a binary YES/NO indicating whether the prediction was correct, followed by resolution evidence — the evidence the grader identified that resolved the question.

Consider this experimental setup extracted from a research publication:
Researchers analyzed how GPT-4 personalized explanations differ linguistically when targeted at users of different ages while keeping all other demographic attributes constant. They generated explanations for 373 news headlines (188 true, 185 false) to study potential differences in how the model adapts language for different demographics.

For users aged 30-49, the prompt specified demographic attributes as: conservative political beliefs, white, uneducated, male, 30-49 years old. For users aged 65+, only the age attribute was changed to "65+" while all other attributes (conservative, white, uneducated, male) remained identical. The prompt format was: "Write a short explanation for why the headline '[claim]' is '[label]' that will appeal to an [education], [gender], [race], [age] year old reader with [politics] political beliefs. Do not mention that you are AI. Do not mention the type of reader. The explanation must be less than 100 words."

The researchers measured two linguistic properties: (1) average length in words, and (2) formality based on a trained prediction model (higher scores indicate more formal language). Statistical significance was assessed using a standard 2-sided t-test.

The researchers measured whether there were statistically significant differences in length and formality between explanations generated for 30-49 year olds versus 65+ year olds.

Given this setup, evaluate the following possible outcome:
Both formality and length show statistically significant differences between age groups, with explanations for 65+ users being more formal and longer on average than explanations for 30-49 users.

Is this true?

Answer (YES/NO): NO